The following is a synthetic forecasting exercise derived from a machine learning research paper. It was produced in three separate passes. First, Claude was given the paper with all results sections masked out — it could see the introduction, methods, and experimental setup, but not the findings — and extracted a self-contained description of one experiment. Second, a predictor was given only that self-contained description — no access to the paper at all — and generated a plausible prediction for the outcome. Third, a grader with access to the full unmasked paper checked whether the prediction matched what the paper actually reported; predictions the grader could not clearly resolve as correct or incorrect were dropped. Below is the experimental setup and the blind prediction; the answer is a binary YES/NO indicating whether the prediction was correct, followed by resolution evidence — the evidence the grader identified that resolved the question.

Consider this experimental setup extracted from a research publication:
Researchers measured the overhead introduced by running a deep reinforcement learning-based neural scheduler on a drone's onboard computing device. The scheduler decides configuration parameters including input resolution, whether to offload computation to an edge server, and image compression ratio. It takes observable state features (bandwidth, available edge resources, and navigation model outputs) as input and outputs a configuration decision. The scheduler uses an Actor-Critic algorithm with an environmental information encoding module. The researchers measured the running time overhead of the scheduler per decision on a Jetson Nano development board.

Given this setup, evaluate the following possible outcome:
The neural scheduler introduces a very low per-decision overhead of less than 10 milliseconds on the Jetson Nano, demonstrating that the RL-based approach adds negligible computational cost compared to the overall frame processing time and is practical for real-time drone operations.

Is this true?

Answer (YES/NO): YES